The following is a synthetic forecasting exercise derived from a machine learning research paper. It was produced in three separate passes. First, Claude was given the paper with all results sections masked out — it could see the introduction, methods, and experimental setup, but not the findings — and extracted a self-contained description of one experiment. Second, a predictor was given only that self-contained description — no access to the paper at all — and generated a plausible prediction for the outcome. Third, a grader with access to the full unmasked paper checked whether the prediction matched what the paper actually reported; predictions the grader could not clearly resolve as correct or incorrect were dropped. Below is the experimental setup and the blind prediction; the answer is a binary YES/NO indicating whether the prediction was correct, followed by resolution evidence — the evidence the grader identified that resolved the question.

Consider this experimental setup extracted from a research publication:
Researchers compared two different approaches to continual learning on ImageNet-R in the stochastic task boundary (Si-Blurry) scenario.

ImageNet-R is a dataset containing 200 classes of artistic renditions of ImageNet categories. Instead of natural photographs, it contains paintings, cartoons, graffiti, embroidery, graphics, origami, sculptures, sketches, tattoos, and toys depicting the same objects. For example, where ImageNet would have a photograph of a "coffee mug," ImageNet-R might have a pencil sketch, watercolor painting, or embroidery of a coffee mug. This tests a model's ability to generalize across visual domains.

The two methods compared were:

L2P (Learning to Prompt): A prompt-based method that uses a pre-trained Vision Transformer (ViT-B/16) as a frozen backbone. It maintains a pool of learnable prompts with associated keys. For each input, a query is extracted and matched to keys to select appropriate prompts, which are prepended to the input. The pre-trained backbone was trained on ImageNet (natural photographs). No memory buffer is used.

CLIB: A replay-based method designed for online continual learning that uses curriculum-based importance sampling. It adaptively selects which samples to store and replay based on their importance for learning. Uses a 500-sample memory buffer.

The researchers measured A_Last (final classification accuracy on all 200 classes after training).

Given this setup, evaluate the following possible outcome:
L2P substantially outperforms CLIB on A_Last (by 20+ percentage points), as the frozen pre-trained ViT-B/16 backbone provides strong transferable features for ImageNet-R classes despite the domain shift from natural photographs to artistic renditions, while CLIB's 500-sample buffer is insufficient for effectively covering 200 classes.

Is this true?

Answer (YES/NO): NO